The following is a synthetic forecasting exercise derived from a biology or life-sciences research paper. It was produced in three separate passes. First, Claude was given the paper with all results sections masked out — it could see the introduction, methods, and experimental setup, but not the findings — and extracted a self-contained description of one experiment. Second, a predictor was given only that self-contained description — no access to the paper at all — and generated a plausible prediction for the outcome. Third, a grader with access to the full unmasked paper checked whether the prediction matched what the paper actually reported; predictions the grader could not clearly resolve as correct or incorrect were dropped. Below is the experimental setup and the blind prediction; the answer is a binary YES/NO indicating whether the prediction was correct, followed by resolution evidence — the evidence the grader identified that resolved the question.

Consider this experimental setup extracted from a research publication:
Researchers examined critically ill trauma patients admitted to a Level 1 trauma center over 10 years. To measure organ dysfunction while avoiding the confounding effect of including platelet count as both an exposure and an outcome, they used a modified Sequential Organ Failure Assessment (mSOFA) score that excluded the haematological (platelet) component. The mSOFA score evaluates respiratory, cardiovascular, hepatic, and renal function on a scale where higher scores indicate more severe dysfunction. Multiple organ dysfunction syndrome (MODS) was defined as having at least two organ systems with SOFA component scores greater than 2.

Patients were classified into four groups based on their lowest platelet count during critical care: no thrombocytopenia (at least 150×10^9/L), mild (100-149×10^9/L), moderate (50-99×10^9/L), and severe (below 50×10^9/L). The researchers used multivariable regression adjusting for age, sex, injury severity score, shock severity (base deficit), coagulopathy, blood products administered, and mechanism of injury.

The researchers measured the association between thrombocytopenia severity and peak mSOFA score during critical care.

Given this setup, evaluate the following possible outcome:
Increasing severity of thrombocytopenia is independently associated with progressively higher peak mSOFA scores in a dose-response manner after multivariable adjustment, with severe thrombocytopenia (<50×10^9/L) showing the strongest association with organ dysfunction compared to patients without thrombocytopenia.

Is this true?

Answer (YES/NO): NO